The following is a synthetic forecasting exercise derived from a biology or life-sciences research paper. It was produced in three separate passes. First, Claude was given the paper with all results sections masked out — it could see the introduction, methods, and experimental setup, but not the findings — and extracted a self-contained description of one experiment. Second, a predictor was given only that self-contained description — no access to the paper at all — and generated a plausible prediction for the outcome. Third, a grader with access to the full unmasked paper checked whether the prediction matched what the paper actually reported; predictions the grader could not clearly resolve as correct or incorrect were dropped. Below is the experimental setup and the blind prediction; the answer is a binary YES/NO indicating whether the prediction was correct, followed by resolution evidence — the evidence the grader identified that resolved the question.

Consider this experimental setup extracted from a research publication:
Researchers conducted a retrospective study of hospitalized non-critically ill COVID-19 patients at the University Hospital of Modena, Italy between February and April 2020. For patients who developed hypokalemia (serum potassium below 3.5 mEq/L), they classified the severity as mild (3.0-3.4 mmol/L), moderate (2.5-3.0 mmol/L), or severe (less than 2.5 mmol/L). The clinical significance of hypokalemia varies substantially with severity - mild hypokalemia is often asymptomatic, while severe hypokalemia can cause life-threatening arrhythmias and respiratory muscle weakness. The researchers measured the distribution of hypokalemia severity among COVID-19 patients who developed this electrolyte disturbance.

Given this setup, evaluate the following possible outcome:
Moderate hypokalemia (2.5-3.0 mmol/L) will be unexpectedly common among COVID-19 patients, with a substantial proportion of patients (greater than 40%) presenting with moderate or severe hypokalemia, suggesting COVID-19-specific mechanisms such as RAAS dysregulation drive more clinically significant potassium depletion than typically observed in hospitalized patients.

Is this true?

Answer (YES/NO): NO